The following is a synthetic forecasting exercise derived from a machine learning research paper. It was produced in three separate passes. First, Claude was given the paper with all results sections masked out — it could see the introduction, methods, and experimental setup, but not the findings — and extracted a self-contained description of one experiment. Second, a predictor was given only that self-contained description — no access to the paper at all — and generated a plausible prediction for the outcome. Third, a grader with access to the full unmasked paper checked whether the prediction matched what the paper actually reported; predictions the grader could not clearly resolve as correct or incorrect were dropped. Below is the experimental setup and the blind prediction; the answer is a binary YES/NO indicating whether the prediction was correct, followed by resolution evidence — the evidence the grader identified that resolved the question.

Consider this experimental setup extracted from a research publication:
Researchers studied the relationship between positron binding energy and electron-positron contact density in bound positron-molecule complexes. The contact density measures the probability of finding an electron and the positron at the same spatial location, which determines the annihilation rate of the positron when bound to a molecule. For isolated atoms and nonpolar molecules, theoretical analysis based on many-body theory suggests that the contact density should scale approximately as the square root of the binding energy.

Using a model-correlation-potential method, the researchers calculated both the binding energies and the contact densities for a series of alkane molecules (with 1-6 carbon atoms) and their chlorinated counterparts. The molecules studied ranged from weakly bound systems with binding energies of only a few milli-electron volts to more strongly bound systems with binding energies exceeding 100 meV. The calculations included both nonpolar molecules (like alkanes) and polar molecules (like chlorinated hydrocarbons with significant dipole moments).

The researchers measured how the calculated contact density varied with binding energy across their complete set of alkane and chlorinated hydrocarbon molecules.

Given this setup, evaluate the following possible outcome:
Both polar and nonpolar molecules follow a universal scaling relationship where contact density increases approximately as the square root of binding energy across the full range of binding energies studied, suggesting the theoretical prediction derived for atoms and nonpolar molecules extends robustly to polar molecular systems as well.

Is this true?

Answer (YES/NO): NO